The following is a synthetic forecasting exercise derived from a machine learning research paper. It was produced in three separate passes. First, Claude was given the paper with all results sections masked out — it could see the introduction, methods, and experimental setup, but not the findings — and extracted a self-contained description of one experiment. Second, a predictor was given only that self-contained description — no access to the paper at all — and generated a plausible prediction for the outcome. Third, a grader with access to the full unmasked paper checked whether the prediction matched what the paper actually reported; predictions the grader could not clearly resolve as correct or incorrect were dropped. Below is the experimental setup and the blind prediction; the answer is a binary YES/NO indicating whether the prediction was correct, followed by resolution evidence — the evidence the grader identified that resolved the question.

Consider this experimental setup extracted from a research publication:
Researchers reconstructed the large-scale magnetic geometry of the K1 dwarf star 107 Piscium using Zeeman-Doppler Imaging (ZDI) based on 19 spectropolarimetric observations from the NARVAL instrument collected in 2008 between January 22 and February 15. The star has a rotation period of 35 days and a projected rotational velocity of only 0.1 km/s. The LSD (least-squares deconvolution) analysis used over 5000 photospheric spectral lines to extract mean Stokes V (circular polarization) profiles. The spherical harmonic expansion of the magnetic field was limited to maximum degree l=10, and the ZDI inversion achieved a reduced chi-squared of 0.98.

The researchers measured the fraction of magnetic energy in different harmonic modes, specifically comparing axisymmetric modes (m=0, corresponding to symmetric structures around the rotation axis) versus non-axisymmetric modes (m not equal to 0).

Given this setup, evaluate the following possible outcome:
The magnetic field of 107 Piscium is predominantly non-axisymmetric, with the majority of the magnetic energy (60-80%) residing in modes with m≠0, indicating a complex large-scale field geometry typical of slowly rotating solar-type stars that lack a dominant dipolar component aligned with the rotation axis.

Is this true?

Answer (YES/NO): NO